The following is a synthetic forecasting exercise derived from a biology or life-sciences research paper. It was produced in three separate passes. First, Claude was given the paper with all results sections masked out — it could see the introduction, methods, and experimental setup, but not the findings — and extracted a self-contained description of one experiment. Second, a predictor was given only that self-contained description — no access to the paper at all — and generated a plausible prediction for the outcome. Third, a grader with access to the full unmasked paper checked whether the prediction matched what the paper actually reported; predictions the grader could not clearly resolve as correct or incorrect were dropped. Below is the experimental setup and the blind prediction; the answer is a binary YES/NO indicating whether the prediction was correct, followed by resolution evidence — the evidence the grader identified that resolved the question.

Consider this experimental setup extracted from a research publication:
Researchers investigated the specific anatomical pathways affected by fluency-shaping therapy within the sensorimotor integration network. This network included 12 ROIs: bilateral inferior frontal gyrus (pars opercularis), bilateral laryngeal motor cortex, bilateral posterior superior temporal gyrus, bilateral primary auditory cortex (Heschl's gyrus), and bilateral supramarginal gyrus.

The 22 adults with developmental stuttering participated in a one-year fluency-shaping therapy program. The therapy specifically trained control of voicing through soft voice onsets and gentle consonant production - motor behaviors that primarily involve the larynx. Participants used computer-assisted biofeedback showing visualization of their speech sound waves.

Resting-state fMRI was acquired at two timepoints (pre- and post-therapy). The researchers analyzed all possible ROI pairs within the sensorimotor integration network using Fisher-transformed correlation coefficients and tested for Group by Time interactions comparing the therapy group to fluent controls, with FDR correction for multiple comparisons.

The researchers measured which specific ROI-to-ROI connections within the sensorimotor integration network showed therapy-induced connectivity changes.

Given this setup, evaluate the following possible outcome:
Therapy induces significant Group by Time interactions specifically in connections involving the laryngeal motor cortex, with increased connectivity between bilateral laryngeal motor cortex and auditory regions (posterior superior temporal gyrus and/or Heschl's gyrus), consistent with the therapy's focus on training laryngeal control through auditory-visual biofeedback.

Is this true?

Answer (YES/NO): NO